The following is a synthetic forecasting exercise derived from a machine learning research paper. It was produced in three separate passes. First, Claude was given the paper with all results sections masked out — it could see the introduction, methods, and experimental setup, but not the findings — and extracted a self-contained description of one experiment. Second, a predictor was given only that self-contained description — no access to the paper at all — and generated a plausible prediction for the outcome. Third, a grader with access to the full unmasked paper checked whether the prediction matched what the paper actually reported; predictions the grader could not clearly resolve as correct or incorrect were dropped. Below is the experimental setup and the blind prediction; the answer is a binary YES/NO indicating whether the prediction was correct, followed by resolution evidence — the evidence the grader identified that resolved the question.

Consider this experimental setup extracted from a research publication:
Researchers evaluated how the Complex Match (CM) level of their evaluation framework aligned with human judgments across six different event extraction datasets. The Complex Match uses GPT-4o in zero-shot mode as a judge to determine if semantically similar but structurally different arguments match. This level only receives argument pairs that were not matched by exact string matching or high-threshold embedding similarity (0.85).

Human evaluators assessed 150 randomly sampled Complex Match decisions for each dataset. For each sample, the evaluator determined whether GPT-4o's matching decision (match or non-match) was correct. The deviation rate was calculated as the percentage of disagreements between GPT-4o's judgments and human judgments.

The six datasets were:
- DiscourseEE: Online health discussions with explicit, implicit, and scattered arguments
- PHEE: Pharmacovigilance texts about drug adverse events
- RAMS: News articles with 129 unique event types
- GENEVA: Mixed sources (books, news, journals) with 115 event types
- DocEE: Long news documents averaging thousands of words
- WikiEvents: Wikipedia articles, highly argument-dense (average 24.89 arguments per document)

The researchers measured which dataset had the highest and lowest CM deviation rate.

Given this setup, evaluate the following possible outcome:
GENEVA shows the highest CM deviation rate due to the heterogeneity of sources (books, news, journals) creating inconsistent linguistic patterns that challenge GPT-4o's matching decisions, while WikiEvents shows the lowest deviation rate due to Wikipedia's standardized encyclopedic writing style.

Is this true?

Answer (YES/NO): NO